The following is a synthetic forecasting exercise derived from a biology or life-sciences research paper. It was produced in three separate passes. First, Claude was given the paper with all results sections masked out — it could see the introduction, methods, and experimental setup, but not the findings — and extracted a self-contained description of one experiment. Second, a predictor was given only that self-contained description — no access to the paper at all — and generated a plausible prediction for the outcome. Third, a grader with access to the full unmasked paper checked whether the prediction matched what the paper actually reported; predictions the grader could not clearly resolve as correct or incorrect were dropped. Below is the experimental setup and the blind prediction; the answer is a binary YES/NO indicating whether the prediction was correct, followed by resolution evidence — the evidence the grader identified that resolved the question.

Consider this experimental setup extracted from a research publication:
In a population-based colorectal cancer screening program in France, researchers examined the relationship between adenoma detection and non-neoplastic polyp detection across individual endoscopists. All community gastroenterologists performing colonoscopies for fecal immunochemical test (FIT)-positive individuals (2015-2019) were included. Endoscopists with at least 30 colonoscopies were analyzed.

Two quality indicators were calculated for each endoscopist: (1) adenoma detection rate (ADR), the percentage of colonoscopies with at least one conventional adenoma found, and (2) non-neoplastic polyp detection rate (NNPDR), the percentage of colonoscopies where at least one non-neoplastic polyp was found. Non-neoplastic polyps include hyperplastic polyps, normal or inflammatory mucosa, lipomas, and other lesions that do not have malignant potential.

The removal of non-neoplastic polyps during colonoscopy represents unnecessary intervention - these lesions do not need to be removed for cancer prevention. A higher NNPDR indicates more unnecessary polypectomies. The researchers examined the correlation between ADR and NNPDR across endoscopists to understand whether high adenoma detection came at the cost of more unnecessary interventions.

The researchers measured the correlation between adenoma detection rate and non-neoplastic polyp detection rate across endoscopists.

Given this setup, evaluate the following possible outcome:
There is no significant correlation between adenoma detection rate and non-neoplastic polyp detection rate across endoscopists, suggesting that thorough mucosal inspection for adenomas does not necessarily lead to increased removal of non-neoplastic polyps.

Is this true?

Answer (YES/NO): NO